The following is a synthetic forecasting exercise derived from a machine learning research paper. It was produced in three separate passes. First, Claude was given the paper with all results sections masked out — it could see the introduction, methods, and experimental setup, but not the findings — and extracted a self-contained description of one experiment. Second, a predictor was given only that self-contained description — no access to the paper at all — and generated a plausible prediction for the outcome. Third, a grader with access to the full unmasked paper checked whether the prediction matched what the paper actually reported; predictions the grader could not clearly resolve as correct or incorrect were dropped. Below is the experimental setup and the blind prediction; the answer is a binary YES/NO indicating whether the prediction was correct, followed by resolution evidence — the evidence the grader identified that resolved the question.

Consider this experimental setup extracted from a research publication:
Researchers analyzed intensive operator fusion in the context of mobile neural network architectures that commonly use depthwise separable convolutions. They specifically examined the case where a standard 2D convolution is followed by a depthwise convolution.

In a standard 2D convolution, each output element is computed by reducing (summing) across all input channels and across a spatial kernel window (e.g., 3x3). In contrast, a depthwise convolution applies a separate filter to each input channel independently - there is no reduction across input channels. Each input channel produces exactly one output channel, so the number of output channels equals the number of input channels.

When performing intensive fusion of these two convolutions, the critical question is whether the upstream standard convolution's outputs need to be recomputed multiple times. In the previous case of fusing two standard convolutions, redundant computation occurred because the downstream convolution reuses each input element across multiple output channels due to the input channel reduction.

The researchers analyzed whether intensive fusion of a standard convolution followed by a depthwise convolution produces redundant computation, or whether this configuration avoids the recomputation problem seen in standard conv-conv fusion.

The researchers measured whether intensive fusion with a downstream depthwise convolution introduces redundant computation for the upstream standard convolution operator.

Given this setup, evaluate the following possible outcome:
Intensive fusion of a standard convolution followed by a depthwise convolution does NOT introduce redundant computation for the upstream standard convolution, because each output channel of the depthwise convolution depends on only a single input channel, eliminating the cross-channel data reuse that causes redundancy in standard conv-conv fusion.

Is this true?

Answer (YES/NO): YES